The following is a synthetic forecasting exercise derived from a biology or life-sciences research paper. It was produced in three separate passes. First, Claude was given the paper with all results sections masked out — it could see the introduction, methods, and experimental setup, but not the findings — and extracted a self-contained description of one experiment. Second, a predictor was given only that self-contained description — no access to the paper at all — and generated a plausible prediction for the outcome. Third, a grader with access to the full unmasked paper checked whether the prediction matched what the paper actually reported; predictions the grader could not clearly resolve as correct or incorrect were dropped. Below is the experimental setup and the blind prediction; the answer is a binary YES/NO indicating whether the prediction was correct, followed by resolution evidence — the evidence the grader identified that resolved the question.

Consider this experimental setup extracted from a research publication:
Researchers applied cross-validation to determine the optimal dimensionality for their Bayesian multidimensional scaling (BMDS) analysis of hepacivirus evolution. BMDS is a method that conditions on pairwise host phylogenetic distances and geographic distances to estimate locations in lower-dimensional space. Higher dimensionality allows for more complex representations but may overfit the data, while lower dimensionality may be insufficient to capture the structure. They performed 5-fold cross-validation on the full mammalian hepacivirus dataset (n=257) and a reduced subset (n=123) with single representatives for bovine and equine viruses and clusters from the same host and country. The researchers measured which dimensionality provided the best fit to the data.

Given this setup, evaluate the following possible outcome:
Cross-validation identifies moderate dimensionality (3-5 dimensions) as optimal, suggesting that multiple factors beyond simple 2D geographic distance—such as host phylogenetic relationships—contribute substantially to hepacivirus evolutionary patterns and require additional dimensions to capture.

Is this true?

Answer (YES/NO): NO